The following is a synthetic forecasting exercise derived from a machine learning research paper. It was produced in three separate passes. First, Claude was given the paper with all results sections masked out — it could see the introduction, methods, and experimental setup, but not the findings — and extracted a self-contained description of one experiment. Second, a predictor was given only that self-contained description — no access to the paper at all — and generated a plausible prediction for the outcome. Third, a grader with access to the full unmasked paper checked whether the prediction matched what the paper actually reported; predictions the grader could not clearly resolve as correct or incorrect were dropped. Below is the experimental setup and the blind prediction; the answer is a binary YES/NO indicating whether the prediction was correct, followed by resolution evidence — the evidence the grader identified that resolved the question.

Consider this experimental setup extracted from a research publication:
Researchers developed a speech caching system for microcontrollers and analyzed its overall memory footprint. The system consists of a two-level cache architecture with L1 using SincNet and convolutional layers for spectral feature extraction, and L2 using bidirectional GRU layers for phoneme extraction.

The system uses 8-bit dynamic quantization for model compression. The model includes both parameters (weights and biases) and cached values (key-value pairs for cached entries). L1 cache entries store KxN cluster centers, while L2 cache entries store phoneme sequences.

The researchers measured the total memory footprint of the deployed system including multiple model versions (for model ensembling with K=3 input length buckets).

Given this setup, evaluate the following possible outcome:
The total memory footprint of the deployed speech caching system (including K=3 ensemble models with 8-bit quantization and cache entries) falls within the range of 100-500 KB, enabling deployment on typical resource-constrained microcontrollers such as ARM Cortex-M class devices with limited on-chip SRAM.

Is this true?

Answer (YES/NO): NO